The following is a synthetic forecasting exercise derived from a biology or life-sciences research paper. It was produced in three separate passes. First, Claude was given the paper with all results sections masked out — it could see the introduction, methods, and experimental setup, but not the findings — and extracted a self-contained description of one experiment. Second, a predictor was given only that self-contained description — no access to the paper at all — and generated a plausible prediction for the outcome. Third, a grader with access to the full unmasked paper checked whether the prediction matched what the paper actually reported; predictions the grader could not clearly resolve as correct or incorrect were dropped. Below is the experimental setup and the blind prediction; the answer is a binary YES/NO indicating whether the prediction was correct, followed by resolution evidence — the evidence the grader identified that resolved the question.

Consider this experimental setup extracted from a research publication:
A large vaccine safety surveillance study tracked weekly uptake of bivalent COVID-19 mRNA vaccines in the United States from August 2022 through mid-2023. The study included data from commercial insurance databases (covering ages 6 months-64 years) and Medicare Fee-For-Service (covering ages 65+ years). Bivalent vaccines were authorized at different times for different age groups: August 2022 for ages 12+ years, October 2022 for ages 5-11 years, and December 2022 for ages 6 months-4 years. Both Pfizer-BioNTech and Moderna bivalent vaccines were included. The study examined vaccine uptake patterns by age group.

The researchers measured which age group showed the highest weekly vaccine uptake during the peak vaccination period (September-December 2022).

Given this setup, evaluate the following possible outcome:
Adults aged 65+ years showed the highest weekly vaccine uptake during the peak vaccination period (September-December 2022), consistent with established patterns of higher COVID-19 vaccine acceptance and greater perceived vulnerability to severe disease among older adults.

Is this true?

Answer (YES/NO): YES